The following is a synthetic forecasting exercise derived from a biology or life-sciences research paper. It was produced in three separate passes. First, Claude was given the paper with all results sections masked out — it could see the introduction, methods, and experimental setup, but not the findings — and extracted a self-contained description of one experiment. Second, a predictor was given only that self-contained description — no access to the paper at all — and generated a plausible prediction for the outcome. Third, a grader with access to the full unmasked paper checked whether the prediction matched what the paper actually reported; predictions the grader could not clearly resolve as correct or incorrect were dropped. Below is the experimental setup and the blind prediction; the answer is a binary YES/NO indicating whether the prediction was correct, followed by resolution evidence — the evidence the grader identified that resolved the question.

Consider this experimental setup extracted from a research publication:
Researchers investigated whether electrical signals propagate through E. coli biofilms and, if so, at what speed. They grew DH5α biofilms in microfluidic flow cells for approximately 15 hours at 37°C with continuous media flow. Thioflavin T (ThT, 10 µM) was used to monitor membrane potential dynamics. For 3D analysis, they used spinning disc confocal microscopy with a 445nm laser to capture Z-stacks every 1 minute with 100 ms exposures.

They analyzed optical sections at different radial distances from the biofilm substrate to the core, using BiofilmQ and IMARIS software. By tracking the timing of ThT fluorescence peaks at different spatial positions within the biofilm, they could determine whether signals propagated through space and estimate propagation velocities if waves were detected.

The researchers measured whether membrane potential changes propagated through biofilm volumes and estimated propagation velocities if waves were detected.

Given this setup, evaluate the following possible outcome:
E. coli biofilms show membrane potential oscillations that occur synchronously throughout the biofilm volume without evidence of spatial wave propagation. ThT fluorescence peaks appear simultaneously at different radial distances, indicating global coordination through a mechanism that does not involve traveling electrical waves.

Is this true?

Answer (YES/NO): NO